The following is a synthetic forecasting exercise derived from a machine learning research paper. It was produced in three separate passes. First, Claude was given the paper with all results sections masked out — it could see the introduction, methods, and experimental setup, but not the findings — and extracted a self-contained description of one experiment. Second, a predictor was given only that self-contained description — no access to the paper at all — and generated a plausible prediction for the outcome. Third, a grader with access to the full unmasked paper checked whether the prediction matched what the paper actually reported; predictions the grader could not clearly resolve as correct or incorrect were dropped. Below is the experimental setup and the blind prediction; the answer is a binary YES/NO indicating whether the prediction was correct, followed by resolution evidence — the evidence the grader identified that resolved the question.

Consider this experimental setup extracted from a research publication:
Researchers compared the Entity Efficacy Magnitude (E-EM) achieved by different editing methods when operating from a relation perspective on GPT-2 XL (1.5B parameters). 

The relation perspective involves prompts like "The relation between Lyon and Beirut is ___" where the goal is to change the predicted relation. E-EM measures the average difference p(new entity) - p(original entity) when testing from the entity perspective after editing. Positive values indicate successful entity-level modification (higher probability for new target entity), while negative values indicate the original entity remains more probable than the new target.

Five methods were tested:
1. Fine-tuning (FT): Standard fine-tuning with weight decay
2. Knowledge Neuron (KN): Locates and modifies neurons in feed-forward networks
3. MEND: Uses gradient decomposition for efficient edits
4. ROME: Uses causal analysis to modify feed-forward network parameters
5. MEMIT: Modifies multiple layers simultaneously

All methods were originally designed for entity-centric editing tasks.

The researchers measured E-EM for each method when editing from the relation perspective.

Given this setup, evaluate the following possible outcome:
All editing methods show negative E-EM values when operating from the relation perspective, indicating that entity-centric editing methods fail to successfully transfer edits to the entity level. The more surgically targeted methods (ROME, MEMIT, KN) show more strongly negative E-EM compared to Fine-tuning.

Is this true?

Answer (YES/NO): NO